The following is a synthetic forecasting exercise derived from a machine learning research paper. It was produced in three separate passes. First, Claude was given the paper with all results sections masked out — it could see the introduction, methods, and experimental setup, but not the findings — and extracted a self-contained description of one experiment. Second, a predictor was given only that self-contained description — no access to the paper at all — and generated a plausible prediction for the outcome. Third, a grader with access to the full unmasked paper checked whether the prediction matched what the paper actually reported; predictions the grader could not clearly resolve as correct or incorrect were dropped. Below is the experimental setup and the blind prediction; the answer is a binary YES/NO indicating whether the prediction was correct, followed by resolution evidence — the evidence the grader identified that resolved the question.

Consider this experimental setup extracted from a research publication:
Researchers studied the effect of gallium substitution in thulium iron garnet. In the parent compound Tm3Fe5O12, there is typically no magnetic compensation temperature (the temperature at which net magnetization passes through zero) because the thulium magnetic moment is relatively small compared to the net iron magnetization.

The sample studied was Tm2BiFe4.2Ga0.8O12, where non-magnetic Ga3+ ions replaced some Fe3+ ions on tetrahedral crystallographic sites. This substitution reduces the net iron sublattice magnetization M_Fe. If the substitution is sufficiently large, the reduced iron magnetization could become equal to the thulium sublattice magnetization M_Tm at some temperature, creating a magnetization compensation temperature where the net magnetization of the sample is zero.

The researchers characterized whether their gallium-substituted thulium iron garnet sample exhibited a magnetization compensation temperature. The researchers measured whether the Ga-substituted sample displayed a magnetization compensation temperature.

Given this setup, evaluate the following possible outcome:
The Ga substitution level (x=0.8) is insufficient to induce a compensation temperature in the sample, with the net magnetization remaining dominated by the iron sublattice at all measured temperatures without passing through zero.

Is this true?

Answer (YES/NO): YES